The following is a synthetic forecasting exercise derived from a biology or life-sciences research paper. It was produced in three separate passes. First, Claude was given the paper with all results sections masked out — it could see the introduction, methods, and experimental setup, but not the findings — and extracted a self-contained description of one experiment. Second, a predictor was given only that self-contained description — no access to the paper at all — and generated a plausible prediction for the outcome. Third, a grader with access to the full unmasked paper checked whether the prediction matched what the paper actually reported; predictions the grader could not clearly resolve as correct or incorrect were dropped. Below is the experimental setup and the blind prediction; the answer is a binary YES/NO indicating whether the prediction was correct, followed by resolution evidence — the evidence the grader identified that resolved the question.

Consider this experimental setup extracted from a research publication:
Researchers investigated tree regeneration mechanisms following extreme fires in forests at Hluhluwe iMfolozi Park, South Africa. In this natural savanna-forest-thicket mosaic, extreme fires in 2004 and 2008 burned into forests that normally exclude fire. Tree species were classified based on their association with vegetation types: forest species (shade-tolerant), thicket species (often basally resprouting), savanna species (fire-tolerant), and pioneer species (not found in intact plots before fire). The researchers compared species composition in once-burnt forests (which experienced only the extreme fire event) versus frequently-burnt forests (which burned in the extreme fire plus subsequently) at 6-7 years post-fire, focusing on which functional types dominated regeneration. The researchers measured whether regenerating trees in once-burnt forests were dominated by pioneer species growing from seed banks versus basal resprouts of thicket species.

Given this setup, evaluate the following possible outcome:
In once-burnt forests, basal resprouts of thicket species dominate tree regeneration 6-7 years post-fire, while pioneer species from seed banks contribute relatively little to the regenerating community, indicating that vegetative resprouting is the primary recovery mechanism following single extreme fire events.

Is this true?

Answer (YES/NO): NO